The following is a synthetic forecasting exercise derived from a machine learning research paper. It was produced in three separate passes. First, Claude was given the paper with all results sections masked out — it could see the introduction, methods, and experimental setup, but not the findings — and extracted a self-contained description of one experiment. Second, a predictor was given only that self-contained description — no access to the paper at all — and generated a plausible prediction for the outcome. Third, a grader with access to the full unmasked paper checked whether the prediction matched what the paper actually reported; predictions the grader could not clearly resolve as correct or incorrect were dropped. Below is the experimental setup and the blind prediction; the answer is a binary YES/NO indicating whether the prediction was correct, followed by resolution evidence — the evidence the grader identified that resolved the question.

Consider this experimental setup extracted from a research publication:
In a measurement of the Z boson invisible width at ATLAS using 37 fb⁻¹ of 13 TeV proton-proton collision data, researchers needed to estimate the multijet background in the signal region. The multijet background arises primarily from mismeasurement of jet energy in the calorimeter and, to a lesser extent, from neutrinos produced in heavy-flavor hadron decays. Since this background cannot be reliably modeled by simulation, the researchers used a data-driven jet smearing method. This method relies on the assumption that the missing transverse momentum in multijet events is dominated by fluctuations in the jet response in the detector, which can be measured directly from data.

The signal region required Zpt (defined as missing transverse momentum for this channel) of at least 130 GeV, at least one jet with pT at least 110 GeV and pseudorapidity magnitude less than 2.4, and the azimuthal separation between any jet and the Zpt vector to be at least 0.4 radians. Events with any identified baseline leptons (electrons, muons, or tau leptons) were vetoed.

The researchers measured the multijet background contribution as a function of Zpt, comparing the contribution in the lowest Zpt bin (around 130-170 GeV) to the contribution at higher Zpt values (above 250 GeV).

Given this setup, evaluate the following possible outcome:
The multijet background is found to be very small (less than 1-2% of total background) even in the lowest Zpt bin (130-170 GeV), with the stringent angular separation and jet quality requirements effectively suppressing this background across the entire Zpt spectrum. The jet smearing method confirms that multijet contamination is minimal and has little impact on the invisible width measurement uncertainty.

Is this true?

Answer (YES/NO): NO